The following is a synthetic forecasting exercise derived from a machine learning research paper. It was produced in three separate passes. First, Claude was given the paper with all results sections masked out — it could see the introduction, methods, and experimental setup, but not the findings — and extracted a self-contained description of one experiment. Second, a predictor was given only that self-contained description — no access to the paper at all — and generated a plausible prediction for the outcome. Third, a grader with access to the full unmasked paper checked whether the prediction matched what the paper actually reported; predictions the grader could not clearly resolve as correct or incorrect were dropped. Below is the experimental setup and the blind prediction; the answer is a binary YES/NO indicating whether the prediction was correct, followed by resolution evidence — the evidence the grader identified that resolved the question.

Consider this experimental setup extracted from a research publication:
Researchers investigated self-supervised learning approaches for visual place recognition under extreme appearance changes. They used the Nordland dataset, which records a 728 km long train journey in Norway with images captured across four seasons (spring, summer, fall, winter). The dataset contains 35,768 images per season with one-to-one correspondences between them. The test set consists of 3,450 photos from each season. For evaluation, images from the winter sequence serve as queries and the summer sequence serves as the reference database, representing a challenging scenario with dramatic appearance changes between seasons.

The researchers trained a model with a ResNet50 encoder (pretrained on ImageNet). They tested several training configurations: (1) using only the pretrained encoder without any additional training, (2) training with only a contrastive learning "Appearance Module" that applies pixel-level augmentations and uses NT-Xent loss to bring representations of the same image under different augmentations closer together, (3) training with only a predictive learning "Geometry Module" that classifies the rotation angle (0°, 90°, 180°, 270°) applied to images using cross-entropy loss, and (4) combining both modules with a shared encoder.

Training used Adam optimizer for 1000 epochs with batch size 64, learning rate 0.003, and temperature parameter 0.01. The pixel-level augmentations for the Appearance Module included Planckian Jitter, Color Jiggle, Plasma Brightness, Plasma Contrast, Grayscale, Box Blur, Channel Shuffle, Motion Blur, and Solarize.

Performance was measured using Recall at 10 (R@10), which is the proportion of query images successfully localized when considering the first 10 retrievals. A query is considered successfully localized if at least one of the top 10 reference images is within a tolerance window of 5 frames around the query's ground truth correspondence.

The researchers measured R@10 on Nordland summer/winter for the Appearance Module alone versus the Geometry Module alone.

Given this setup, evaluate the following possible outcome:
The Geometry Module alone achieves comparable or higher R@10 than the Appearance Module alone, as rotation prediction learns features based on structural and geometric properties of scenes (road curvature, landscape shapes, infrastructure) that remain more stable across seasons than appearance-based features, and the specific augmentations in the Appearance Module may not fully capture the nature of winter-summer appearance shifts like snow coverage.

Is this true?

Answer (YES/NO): NO